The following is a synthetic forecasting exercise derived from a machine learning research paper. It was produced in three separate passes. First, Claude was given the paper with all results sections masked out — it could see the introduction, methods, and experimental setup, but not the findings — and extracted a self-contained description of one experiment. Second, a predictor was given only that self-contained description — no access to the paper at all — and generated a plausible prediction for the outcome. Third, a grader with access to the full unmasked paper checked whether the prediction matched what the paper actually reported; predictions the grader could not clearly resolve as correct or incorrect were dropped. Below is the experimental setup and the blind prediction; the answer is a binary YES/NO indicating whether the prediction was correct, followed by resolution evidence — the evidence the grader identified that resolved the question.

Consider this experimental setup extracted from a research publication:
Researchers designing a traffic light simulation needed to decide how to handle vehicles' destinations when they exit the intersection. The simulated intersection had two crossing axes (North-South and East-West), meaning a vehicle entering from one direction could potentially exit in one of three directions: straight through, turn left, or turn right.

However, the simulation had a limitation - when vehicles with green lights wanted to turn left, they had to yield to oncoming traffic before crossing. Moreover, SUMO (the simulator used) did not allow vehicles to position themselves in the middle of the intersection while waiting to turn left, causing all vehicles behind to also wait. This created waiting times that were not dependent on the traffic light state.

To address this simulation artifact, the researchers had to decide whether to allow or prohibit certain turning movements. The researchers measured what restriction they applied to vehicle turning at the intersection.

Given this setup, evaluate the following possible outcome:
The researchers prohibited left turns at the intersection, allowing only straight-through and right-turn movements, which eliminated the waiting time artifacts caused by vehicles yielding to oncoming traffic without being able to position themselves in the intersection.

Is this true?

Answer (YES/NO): YES